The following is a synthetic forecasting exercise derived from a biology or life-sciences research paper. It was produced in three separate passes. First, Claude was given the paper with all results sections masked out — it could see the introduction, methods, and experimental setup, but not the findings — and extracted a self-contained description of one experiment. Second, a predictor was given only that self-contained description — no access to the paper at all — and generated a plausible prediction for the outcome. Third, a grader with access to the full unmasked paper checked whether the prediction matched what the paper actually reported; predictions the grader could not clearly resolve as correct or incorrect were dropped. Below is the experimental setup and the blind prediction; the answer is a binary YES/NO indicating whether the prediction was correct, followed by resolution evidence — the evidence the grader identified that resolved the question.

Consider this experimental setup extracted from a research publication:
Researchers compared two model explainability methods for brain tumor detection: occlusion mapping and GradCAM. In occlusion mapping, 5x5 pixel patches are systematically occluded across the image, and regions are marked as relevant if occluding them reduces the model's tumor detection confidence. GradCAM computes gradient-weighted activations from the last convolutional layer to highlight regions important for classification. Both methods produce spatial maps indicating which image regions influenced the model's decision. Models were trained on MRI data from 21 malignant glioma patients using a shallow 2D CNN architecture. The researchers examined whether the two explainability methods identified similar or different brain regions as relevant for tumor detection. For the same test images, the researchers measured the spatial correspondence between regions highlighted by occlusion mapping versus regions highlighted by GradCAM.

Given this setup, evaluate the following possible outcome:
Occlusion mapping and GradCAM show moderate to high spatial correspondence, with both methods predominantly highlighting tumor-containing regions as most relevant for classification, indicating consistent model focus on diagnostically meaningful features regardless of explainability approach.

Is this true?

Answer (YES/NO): YES